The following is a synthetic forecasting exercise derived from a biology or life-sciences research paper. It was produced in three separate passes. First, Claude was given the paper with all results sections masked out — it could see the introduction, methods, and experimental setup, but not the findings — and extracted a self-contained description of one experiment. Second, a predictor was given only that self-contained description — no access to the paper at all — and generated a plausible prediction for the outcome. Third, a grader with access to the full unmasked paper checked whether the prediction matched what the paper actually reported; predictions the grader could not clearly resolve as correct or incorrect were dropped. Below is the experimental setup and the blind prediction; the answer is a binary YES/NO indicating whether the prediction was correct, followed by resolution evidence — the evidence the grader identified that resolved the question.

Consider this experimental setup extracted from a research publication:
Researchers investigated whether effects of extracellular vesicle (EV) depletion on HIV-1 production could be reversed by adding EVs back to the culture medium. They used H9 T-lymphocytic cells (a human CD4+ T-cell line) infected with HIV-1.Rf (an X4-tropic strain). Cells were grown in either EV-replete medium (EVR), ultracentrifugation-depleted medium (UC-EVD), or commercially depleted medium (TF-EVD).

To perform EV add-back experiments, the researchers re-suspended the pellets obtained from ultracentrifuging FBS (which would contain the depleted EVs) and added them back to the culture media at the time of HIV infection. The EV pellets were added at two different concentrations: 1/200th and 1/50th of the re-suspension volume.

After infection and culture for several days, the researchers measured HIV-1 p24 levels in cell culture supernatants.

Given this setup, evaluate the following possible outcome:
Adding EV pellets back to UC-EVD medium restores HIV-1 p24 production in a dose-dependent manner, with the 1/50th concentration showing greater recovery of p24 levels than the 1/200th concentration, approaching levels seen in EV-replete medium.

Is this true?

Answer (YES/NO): NO